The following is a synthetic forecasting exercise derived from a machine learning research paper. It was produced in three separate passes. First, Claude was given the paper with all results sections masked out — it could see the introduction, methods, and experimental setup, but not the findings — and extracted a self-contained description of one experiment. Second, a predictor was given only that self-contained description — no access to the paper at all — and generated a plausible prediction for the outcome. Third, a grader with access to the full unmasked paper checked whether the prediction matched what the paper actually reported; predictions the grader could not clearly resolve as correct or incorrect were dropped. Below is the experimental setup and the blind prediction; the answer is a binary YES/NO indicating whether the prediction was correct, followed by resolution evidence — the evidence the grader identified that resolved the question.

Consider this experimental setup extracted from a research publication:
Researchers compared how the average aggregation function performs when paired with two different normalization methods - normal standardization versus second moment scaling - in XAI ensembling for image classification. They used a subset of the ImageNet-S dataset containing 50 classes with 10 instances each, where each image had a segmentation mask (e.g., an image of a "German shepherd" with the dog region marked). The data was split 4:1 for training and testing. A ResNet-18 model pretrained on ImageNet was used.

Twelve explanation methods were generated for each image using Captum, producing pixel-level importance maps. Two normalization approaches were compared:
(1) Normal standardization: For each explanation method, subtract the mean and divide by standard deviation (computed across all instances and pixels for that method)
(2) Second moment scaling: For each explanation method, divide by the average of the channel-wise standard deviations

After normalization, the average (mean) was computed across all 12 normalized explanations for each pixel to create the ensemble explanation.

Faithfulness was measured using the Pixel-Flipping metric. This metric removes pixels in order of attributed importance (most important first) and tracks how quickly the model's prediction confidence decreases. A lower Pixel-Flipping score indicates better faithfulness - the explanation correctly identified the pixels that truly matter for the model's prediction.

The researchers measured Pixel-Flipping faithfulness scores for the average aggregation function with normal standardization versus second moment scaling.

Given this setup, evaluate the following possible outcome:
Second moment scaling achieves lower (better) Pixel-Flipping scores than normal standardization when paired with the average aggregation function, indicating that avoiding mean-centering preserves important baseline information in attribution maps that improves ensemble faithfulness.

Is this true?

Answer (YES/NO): NO